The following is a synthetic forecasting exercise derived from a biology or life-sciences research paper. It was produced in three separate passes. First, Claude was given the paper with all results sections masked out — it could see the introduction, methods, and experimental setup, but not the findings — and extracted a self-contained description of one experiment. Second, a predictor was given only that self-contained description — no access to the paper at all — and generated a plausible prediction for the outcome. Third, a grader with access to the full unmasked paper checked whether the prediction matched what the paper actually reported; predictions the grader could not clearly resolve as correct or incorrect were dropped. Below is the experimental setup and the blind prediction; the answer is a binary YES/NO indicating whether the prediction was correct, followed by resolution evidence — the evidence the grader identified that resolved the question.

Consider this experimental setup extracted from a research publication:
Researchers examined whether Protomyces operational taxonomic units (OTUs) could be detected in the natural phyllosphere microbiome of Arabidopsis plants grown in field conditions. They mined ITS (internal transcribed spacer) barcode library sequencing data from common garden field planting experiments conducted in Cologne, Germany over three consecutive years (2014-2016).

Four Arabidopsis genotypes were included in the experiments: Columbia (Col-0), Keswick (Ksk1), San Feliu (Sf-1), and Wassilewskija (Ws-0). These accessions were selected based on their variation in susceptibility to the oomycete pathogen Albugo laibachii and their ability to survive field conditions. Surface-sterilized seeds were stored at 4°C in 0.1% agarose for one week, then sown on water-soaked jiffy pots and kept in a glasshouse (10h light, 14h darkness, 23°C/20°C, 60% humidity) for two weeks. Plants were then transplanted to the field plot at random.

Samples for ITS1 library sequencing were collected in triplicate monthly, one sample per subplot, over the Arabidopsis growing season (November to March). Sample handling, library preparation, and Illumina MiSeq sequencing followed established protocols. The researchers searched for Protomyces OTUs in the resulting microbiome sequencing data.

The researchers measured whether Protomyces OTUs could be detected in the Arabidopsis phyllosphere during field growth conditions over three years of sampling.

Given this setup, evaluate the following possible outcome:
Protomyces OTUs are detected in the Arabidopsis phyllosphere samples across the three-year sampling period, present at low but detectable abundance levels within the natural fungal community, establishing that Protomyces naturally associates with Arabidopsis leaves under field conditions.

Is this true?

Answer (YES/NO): NO